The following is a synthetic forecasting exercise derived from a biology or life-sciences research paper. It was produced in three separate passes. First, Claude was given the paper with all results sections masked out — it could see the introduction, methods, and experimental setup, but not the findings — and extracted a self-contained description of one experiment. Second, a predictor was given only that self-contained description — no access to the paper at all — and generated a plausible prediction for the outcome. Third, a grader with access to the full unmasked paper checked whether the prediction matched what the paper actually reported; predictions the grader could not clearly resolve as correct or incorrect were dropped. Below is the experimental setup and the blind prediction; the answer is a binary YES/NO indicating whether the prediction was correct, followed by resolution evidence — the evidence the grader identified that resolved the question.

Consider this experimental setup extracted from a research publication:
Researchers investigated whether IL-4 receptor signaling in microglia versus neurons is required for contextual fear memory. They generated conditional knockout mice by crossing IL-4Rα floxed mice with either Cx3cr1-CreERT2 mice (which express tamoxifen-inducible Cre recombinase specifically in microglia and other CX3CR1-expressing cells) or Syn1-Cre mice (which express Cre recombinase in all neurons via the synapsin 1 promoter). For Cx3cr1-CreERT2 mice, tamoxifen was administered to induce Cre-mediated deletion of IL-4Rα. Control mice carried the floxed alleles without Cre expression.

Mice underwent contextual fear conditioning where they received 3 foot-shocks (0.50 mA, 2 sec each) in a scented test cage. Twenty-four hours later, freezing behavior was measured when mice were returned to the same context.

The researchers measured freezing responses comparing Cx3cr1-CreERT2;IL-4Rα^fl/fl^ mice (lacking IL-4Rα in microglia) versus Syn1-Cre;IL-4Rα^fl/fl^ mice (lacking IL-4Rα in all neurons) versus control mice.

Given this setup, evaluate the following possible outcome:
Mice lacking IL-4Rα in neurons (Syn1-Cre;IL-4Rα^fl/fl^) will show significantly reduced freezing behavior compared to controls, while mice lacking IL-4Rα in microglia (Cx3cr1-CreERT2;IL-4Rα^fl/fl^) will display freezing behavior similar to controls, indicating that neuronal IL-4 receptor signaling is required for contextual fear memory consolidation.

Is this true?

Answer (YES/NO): YES